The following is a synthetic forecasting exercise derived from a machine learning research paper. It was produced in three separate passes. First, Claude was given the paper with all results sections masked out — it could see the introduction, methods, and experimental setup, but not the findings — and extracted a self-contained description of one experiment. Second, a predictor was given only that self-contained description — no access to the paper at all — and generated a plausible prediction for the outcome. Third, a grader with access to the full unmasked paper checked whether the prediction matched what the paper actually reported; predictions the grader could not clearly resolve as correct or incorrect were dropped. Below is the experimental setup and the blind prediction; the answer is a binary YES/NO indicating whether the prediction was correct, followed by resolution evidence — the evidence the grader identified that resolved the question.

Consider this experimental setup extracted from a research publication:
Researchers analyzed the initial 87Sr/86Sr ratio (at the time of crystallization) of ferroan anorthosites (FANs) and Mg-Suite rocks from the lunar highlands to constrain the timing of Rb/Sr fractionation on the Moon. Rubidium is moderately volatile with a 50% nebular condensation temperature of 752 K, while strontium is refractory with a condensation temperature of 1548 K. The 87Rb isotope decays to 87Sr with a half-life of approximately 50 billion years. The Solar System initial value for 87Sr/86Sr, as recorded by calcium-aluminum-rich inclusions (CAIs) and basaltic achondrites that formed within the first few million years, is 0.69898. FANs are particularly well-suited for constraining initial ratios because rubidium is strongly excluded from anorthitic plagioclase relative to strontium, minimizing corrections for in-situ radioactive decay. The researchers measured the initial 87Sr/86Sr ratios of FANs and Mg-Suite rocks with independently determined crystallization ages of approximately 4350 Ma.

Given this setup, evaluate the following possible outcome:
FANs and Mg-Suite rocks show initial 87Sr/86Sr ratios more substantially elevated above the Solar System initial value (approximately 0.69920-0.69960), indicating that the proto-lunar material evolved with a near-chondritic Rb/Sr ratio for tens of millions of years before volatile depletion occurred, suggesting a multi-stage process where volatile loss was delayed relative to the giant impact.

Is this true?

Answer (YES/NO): NO